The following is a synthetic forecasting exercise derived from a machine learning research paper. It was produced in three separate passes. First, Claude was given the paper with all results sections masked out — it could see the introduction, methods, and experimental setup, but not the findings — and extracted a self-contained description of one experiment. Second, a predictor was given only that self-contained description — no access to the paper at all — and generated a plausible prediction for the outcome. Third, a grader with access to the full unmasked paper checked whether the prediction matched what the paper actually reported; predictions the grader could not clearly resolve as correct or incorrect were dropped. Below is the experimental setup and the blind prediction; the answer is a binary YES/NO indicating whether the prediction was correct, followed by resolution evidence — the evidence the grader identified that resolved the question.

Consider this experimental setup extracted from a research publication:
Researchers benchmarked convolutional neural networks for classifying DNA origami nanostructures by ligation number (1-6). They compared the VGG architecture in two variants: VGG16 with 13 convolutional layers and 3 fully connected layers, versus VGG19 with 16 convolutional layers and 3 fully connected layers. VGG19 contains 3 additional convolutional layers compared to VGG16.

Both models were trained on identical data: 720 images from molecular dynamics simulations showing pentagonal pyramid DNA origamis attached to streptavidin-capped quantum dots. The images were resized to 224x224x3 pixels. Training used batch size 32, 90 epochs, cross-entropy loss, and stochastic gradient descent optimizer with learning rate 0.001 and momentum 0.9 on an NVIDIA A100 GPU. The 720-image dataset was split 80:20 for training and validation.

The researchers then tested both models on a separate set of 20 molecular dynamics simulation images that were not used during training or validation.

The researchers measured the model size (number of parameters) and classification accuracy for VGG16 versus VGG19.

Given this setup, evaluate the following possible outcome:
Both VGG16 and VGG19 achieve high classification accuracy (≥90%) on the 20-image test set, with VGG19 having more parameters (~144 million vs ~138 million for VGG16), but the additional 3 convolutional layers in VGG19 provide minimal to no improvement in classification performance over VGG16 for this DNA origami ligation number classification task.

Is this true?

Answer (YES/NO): NO